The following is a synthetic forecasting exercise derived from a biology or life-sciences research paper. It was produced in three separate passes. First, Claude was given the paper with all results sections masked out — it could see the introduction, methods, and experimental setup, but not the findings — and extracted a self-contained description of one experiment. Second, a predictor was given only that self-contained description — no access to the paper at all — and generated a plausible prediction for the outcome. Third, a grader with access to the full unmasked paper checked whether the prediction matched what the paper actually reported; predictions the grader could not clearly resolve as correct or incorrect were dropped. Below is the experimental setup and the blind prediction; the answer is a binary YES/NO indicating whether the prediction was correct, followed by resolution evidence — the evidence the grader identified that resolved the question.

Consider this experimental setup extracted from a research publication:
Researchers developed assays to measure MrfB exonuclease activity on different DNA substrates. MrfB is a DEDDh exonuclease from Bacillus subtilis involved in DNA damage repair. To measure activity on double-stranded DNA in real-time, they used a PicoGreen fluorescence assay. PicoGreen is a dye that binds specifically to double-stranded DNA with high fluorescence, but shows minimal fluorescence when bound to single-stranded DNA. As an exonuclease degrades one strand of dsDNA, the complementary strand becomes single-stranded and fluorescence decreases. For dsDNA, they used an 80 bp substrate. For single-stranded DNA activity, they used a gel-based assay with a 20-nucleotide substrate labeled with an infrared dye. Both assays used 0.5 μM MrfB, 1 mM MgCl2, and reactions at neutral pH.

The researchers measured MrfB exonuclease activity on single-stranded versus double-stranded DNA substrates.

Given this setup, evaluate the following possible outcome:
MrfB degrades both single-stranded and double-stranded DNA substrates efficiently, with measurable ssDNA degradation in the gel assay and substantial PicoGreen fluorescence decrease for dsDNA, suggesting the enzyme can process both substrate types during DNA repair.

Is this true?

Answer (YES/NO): YES